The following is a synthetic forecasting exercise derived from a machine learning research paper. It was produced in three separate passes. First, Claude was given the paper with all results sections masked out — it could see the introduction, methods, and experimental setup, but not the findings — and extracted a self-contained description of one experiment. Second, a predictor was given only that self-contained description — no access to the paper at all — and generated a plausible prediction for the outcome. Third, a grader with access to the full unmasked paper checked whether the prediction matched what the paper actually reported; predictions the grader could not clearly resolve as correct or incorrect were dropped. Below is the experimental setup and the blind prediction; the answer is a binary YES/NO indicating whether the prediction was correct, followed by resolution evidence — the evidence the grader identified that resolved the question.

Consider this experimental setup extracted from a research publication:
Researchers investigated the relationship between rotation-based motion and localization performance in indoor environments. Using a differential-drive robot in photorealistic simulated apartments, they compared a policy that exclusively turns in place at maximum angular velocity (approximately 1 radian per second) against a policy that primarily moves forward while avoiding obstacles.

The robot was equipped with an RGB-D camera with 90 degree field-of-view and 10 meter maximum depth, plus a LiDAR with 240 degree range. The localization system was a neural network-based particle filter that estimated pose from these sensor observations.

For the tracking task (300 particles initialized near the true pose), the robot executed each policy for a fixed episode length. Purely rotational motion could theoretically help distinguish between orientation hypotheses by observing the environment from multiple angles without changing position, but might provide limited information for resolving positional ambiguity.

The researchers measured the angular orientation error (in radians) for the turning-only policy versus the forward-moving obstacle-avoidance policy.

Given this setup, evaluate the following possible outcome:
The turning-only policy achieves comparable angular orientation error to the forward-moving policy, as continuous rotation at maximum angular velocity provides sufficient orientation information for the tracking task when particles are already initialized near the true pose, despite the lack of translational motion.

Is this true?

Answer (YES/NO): NO